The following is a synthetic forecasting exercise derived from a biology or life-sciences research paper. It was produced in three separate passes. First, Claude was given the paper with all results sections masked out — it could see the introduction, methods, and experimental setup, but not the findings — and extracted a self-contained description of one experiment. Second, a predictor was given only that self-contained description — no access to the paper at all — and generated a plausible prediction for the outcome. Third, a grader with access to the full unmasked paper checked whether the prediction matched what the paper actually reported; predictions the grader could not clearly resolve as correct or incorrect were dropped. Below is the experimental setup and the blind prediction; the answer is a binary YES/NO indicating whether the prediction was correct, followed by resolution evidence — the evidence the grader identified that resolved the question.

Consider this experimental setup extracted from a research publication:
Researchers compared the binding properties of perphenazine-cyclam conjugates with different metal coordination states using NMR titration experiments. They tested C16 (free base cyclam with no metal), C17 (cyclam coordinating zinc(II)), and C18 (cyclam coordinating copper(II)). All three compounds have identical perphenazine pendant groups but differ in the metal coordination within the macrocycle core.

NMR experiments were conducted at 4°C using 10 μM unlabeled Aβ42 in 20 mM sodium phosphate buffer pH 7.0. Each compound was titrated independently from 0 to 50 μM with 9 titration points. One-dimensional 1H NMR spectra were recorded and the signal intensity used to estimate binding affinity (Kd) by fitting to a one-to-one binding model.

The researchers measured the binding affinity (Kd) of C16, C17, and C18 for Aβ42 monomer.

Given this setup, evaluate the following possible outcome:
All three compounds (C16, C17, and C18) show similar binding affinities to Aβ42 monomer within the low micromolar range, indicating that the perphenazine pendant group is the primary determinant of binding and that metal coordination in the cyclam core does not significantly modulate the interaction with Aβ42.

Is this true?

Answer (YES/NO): NO